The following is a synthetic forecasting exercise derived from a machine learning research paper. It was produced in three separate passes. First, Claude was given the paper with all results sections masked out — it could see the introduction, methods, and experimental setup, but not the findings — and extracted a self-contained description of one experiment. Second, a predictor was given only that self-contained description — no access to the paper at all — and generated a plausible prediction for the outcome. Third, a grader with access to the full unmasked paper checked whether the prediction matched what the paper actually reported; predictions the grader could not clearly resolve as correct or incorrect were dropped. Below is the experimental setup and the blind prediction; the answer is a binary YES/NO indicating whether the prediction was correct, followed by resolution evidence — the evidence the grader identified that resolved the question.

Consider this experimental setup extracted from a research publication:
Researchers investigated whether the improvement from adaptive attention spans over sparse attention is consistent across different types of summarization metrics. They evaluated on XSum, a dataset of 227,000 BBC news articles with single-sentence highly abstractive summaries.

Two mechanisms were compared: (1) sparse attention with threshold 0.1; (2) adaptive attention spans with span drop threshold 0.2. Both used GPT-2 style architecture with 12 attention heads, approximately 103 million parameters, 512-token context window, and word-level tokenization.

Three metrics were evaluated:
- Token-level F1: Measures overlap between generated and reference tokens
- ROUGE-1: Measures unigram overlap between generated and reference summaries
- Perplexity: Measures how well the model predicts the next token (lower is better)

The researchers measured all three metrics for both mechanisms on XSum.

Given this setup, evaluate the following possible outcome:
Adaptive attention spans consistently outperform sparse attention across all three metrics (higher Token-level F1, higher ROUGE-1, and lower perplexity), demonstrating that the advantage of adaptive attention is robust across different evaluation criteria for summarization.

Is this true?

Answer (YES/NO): NO